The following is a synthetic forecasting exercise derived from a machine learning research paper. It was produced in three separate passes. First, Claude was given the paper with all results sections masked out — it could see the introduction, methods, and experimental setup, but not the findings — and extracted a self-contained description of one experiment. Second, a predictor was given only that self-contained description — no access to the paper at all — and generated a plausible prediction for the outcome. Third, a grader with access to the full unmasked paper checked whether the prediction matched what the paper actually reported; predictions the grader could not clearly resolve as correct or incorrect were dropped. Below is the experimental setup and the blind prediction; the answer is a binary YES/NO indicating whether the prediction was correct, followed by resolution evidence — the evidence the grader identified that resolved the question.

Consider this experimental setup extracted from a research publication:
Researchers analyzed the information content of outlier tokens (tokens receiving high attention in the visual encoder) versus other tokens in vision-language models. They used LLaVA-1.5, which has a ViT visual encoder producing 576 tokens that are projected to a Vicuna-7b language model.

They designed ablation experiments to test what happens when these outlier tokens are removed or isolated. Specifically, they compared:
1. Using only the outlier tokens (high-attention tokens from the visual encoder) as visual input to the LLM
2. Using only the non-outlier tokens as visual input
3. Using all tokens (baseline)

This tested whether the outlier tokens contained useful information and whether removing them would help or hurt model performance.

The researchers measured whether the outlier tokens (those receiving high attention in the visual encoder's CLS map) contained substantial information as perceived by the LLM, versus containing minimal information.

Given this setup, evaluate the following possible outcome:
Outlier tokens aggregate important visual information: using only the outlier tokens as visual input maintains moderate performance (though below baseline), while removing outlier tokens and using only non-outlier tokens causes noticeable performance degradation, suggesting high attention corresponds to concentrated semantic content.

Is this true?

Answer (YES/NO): NO